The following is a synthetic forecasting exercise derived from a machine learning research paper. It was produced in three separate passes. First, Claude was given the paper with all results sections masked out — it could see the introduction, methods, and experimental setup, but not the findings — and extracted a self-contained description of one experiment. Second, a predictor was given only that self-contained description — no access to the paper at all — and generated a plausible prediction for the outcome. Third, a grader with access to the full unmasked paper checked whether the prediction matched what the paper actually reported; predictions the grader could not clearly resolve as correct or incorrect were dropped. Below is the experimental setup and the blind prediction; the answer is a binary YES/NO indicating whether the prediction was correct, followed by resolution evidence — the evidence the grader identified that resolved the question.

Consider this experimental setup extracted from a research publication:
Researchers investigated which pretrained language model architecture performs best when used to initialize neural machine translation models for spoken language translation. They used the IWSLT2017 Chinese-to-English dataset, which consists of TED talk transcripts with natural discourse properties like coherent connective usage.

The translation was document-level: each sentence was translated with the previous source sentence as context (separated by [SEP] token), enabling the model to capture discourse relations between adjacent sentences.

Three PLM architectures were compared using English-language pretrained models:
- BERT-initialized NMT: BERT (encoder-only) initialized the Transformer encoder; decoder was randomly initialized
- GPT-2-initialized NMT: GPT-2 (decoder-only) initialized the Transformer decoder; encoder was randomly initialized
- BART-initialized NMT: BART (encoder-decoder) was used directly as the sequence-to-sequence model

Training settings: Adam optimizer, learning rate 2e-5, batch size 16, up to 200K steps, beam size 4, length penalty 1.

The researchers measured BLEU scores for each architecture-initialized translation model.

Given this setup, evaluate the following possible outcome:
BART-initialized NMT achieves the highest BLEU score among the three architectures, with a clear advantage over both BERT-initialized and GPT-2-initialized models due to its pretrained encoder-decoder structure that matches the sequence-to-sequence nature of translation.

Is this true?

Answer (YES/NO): YES